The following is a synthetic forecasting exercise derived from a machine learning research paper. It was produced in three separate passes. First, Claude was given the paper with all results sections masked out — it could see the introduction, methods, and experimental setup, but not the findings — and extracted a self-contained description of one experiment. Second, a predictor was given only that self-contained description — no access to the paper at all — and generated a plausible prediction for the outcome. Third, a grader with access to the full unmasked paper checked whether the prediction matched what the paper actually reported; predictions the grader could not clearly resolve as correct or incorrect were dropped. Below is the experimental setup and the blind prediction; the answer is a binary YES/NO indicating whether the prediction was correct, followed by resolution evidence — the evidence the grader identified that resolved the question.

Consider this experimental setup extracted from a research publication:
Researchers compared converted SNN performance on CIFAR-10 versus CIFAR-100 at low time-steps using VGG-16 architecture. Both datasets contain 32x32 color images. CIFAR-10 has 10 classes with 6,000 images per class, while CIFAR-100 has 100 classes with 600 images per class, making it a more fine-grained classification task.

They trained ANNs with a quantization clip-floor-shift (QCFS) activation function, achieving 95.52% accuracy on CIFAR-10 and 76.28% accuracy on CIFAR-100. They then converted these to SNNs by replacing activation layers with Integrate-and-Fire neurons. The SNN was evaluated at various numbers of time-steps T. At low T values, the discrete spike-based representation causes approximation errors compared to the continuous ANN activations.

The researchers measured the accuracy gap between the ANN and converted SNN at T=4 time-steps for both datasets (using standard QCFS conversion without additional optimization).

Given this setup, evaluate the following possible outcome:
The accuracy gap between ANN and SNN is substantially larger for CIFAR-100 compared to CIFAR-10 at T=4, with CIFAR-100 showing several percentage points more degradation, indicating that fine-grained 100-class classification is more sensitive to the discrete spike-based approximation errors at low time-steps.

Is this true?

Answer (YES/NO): YES